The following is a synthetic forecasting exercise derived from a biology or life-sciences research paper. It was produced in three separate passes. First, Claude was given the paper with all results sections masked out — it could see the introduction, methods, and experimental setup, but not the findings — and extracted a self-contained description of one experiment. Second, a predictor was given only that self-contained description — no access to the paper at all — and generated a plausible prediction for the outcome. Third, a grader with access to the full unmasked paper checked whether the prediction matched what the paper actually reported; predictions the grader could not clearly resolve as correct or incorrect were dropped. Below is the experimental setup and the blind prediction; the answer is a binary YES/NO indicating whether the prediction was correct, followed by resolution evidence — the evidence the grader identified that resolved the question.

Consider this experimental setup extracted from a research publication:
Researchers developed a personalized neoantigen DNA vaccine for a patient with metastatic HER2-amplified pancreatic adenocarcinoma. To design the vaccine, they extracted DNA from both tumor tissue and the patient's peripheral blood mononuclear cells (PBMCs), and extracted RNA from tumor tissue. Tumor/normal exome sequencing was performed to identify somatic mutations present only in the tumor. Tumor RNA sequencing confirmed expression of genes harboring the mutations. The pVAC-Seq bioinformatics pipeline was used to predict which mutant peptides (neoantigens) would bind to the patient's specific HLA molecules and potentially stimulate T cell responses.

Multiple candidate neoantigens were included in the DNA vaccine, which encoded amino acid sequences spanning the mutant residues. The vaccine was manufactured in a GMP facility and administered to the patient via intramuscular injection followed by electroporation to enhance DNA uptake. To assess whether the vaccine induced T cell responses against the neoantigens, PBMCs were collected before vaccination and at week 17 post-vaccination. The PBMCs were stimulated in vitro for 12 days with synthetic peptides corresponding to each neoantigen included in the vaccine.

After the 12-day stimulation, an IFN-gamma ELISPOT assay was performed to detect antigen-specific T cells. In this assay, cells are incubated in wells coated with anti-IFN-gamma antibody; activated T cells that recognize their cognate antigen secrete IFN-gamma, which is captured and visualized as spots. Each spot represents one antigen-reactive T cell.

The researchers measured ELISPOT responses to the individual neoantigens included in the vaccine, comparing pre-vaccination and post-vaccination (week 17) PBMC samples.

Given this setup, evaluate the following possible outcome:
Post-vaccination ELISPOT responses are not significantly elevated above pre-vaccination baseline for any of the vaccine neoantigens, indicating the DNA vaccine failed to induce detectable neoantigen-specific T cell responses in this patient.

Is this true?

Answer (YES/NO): NO